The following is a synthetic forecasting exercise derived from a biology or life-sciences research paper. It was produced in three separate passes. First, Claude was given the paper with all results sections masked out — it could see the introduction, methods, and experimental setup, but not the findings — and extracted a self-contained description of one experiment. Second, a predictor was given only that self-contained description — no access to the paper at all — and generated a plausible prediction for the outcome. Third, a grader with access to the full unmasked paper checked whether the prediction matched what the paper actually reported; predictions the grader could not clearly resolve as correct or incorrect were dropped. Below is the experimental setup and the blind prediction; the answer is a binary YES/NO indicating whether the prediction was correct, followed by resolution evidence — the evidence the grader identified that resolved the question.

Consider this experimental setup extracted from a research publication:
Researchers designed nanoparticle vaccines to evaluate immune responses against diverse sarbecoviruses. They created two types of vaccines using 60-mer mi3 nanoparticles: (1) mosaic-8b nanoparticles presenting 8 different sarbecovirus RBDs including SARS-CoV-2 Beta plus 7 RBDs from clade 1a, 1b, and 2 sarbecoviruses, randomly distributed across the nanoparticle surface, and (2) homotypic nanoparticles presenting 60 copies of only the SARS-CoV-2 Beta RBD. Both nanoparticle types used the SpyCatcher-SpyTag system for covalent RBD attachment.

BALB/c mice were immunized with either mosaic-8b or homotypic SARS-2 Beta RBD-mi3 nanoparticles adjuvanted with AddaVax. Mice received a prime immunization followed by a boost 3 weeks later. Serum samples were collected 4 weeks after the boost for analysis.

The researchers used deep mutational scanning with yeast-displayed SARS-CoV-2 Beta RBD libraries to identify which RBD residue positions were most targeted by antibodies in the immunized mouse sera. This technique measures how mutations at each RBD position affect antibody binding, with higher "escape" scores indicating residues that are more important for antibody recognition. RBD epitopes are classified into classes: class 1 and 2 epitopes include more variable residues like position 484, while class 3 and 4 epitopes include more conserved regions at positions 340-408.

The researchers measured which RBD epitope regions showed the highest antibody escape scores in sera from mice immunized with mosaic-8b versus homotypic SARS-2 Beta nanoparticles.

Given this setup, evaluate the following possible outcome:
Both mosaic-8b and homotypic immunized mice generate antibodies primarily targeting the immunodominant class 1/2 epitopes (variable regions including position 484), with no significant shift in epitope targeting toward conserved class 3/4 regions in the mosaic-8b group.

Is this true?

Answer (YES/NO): NO